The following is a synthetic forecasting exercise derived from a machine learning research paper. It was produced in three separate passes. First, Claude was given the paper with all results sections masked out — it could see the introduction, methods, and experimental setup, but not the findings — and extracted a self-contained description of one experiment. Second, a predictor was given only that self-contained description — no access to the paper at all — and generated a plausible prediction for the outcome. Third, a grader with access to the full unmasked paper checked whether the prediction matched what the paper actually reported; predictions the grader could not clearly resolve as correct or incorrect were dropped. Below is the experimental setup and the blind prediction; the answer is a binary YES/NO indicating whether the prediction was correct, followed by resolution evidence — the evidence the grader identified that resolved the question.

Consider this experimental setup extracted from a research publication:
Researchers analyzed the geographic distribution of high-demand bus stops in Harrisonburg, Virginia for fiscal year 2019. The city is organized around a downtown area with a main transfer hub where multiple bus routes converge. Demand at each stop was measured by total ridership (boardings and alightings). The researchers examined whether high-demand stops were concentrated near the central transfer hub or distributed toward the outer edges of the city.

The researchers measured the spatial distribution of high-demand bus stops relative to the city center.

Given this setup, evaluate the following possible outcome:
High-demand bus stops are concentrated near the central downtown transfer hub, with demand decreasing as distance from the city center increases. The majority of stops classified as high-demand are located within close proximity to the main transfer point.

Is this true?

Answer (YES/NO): NO